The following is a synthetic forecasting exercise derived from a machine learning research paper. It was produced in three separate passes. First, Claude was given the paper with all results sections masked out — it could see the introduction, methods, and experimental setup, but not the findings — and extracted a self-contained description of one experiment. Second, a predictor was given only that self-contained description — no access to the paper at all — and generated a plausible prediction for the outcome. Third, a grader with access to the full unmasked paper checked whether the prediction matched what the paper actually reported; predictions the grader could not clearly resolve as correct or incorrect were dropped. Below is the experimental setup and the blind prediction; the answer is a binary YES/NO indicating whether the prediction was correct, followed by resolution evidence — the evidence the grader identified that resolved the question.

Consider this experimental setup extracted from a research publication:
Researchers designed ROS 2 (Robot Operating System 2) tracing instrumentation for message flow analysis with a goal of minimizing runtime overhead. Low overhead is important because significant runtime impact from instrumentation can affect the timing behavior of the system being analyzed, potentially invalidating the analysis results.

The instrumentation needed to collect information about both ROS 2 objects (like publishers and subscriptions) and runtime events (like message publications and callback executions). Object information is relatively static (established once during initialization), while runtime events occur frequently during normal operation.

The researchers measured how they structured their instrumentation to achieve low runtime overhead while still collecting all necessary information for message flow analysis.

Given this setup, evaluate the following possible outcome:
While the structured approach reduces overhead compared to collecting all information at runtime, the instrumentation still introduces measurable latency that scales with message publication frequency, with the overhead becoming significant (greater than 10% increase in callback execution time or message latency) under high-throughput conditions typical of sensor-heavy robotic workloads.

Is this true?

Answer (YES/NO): NO